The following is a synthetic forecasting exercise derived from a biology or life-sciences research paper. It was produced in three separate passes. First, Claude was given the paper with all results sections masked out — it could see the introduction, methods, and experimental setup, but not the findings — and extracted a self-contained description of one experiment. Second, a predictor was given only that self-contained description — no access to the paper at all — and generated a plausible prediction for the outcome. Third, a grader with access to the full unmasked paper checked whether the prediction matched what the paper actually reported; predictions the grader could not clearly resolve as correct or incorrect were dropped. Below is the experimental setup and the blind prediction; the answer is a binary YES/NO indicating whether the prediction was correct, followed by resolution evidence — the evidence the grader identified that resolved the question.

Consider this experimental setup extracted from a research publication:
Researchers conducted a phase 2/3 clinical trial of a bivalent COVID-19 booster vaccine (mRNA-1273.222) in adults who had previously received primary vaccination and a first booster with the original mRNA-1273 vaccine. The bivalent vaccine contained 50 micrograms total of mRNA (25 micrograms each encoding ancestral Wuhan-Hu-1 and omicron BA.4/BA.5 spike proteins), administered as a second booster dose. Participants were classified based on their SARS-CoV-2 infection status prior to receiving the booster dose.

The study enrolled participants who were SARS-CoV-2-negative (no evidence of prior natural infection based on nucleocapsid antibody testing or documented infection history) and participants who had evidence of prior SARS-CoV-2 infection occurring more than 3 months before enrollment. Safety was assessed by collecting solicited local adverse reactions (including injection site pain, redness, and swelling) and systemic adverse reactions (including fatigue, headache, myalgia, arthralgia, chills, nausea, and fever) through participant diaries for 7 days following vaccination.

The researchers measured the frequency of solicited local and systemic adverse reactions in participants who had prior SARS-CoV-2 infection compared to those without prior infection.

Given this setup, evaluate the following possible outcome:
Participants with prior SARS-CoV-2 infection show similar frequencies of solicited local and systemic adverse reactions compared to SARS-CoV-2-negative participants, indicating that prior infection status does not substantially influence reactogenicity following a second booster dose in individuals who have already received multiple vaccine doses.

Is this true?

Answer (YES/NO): NO